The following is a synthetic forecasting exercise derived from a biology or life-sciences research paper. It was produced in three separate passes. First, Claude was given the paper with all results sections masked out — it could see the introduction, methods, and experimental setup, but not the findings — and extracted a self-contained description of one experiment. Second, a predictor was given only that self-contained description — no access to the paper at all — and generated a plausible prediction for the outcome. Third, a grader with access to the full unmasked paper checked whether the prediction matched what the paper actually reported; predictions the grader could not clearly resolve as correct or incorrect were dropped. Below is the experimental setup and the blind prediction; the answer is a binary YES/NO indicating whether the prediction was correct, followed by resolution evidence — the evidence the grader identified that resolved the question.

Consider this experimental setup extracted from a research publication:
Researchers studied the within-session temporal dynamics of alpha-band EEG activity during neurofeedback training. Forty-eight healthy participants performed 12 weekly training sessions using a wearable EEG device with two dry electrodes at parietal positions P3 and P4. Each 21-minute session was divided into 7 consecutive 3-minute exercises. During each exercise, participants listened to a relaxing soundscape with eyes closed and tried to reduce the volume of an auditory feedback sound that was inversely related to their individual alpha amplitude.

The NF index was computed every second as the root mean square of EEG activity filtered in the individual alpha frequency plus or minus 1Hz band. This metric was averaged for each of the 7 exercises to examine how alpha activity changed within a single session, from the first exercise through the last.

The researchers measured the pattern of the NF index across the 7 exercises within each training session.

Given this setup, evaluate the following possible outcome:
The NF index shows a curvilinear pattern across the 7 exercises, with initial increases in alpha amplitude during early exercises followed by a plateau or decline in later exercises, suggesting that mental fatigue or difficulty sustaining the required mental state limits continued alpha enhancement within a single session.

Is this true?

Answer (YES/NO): NO